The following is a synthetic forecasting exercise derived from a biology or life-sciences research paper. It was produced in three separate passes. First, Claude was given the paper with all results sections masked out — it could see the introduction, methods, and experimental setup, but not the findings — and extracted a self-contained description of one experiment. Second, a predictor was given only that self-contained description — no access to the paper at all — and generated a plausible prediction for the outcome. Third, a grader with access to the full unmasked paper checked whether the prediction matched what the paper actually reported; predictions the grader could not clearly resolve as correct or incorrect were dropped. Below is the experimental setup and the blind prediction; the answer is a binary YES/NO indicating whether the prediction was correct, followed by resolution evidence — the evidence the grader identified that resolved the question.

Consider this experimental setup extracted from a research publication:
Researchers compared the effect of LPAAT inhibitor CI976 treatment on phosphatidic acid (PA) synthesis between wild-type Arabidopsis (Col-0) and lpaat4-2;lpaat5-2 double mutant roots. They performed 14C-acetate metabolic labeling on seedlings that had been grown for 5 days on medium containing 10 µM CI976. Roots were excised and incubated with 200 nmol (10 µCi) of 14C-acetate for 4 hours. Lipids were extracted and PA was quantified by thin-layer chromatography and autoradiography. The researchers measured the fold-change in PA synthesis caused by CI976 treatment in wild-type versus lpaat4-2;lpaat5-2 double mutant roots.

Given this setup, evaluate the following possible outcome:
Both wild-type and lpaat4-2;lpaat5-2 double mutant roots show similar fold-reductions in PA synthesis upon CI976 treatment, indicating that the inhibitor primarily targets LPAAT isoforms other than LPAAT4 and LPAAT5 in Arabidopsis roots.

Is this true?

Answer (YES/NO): YES